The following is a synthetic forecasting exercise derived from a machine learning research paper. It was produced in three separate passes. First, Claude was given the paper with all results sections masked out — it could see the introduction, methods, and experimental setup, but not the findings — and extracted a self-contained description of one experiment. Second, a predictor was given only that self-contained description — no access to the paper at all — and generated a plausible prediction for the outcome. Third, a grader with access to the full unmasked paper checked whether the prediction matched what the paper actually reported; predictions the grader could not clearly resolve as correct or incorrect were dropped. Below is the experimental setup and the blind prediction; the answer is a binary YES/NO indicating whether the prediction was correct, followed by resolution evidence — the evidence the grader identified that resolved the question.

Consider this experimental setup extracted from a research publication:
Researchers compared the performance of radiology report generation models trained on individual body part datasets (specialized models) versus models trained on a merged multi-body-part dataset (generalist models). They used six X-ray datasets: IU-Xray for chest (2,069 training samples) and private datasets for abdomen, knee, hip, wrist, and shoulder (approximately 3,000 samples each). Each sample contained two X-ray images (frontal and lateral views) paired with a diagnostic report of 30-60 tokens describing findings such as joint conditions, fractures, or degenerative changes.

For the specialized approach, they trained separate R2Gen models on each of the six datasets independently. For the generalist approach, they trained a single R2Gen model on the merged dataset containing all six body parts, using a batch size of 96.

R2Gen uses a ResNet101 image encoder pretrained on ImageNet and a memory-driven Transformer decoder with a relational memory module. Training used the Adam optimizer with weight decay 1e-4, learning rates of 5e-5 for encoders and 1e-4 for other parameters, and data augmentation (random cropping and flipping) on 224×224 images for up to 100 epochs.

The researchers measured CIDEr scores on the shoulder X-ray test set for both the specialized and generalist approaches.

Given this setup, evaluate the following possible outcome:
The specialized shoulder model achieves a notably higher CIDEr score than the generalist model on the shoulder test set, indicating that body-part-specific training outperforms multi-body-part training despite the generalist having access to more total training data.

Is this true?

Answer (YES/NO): NO